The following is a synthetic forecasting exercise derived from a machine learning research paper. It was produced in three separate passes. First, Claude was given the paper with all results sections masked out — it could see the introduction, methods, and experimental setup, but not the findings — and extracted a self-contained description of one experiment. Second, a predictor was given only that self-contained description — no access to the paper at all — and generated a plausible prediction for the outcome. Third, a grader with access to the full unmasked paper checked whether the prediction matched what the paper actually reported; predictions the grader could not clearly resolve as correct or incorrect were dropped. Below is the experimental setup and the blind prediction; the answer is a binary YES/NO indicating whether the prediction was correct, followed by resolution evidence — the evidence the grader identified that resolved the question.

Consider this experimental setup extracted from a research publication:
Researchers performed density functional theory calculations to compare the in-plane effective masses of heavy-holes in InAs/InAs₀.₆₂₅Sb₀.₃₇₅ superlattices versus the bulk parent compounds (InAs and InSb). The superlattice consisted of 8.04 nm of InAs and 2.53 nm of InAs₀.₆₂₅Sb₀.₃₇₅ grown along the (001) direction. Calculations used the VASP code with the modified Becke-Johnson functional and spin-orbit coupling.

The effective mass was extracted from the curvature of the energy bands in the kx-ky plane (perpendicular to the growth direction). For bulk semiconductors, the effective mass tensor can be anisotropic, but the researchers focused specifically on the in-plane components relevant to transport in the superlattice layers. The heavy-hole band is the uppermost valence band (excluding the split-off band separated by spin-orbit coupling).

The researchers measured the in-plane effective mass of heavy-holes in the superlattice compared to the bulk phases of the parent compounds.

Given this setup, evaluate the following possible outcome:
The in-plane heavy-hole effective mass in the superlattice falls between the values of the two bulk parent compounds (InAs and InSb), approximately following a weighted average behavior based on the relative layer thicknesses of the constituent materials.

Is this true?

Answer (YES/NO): NO